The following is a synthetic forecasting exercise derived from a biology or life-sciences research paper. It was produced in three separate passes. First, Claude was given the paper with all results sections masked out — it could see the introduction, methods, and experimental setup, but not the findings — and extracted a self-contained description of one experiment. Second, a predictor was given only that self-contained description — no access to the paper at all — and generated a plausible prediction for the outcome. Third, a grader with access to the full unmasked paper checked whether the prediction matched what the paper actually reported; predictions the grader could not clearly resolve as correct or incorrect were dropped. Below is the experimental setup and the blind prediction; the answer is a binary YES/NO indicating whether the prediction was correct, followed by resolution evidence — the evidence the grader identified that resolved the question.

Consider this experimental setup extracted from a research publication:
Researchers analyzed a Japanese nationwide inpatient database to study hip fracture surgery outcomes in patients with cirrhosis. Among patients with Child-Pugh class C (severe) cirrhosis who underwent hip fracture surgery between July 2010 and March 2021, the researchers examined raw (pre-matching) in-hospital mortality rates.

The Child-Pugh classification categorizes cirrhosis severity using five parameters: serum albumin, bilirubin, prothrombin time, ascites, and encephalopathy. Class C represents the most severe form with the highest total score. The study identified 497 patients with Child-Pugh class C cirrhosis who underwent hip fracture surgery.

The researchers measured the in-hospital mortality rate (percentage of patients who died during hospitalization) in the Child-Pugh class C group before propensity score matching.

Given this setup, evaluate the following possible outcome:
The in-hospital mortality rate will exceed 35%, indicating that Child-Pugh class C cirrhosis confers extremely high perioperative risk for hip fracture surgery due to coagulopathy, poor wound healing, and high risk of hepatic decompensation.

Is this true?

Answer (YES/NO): NO